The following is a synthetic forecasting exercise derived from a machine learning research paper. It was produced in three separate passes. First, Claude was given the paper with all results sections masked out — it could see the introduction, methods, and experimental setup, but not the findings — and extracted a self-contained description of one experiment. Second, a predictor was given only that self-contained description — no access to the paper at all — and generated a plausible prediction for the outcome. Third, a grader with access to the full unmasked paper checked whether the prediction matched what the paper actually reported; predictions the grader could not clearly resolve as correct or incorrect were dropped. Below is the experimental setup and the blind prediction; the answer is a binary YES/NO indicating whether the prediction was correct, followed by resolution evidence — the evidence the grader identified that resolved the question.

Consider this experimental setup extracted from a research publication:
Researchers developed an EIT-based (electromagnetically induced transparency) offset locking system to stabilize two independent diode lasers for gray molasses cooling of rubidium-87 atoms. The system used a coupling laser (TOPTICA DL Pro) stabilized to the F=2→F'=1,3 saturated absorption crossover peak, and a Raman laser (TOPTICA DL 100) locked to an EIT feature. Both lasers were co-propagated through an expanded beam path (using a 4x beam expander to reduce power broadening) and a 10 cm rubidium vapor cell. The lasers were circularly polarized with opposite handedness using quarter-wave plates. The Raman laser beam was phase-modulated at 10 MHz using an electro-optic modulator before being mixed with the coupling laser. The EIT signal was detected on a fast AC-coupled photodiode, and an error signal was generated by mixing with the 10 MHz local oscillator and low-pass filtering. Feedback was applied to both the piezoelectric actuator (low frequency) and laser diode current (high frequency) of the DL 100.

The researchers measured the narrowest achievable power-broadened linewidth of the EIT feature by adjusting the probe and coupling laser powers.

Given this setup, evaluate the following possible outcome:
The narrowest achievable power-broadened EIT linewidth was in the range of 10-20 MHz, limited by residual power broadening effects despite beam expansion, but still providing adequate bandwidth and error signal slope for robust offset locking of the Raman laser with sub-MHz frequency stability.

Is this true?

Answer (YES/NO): NO